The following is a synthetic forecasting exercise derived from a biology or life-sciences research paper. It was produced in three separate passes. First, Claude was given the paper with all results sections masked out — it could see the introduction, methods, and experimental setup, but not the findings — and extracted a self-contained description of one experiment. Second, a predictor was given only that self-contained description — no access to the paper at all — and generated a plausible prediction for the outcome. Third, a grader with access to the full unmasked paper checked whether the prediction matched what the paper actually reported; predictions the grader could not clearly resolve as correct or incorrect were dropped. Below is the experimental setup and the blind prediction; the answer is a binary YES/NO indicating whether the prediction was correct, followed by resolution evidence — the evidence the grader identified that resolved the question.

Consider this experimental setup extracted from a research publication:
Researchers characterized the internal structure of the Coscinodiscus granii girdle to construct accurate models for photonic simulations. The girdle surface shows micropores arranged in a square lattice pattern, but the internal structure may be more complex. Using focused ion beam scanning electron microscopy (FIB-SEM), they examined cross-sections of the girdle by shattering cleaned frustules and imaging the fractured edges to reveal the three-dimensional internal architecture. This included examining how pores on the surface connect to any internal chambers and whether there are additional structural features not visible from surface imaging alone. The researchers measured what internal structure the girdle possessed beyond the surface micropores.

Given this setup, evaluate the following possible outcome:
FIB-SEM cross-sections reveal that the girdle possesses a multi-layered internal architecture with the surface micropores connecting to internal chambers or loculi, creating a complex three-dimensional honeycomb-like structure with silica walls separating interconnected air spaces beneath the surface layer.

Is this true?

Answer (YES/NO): NO